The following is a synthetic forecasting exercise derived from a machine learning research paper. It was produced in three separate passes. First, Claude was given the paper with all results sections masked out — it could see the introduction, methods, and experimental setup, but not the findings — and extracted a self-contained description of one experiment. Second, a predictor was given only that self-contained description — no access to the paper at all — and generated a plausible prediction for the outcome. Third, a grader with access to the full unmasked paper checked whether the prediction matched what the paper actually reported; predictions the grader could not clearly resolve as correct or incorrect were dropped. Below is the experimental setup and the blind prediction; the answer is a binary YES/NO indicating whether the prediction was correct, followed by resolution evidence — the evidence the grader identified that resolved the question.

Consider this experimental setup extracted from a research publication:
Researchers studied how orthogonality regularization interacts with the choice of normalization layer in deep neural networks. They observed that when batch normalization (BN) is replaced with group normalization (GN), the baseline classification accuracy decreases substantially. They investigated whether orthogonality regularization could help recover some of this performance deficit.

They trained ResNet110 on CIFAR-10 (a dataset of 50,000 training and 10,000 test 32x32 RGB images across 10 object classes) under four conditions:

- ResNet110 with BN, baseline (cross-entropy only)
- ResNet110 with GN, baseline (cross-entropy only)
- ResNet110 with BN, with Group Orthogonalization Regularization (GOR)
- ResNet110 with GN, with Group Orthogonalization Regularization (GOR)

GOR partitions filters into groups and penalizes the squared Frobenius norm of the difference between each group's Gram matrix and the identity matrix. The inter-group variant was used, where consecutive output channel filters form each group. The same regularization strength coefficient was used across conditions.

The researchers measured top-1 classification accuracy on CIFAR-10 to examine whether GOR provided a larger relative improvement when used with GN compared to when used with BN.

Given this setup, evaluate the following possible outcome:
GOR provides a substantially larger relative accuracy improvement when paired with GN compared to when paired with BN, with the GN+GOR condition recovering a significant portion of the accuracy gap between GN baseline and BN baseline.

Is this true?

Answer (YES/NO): YES